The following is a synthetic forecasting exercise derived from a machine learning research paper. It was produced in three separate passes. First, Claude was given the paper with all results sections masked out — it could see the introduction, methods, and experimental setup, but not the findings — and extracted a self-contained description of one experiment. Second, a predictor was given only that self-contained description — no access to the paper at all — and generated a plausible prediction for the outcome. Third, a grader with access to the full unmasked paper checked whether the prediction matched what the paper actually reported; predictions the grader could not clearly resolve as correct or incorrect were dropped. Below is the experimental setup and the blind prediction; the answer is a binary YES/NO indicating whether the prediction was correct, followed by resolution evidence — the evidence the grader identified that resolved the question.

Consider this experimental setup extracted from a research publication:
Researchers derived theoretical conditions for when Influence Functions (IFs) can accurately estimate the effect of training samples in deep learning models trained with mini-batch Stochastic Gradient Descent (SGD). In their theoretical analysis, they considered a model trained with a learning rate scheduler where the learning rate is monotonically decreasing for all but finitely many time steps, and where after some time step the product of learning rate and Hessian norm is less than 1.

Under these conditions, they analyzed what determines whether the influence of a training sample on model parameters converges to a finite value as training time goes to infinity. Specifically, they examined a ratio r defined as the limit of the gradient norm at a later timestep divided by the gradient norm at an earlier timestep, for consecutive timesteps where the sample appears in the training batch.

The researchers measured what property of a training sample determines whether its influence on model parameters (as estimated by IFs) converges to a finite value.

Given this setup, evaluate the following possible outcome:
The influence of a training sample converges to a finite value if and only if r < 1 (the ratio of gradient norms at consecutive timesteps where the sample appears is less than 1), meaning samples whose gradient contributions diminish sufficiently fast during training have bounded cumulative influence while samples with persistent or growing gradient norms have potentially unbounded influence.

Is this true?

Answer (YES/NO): NO